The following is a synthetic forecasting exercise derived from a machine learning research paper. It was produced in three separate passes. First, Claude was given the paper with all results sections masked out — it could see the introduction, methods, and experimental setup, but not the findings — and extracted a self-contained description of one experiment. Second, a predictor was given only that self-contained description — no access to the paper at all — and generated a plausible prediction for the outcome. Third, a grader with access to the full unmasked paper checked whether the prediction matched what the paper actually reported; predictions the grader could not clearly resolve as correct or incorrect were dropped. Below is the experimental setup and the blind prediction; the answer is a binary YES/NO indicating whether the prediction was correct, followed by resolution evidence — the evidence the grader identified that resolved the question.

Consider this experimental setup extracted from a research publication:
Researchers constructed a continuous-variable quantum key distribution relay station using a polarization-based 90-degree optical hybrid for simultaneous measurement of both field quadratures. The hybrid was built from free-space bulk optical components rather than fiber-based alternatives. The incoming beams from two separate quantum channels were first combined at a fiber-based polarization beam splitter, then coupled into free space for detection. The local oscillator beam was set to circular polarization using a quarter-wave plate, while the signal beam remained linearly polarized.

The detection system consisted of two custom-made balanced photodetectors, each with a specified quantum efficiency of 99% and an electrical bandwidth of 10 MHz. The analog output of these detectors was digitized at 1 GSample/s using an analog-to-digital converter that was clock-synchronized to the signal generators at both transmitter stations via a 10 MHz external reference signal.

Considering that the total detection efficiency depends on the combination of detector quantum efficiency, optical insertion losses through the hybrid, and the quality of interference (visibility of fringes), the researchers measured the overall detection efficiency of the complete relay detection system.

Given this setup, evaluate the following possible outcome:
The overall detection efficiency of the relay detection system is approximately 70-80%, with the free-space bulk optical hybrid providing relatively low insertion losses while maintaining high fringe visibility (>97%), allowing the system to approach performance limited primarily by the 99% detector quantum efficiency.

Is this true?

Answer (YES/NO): NO